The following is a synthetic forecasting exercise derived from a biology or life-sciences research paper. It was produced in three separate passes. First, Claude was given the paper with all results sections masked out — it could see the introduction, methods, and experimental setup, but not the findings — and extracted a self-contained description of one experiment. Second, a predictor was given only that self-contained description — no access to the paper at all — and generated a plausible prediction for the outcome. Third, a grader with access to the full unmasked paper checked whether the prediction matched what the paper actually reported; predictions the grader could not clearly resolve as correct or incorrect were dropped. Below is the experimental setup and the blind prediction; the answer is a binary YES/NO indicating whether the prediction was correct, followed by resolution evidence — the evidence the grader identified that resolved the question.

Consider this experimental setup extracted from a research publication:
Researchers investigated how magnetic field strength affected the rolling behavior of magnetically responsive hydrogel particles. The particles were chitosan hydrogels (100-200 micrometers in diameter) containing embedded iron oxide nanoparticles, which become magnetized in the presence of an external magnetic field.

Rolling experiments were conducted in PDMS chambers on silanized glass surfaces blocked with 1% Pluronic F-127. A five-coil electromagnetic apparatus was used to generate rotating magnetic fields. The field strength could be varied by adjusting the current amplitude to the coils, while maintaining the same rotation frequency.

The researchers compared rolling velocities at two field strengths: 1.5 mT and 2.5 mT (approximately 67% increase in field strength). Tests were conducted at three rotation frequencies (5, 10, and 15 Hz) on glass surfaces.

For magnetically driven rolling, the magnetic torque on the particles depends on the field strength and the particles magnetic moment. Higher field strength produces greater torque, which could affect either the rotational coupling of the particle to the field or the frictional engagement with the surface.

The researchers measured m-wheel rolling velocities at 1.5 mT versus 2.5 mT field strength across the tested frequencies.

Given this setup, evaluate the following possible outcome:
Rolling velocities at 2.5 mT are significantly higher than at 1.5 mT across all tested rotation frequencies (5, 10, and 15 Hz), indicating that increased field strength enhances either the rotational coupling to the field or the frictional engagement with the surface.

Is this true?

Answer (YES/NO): YES